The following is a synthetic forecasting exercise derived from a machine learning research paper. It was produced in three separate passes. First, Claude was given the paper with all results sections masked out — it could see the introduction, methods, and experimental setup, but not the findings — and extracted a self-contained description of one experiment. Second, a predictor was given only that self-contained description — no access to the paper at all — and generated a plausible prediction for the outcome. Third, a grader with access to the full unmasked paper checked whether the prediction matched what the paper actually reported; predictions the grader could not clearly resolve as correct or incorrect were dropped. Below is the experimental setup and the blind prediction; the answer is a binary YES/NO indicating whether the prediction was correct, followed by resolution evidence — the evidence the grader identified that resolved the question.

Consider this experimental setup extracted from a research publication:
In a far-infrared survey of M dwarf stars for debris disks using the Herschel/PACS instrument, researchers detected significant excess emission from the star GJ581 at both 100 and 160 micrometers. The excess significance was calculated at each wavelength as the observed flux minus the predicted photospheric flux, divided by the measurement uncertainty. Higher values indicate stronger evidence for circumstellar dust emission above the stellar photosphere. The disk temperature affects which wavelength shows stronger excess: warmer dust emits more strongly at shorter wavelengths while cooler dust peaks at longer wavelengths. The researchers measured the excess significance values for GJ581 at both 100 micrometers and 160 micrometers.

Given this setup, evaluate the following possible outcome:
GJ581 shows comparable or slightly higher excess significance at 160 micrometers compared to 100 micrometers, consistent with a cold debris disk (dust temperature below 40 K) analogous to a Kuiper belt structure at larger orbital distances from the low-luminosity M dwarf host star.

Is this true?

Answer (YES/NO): NO